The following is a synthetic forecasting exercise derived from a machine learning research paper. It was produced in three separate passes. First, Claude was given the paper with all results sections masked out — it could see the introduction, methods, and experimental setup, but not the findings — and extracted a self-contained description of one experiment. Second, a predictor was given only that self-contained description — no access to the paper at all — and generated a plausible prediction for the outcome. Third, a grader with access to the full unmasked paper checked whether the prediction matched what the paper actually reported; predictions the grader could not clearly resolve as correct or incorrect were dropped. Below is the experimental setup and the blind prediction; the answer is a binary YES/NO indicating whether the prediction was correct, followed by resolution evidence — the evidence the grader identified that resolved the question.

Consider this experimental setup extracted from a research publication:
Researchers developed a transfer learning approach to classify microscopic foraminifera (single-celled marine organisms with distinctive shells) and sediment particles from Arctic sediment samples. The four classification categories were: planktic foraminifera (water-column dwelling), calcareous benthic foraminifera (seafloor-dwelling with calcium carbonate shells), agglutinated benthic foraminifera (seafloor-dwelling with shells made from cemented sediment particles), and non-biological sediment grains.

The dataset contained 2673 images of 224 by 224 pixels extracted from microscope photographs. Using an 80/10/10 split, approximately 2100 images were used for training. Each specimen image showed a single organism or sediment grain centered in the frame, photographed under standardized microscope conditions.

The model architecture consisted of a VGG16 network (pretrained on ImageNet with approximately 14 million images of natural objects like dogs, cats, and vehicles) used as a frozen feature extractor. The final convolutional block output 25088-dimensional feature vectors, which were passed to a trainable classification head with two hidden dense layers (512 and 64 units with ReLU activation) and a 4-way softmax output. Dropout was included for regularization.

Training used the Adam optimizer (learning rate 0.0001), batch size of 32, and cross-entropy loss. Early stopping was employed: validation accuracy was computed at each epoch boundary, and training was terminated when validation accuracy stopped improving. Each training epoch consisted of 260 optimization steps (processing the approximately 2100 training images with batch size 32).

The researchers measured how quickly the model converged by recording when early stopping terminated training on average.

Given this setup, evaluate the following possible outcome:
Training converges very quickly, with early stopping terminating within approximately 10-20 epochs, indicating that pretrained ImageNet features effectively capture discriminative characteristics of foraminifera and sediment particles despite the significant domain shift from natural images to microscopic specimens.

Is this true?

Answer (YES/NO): NO